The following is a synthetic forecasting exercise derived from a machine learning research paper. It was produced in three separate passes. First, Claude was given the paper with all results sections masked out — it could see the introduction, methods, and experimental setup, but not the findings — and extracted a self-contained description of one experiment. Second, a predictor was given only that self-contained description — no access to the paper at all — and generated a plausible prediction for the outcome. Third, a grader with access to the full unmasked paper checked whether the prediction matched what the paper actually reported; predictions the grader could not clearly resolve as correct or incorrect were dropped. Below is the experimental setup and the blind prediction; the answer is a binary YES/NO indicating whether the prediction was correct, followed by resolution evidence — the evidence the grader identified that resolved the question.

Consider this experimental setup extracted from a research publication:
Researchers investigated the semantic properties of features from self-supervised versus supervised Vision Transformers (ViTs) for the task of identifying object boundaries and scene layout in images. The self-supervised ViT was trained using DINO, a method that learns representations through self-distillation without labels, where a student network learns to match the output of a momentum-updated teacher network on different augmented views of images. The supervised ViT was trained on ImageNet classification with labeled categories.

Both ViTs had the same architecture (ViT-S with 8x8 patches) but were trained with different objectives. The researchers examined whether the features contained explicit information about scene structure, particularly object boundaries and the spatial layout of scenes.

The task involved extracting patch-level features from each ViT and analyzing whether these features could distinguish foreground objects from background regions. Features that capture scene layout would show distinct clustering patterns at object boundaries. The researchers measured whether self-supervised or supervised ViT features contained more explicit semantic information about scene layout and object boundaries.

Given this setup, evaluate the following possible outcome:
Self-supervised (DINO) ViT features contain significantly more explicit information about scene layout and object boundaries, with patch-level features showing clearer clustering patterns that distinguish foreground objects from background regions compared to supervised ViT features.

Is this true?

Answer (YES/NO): YES